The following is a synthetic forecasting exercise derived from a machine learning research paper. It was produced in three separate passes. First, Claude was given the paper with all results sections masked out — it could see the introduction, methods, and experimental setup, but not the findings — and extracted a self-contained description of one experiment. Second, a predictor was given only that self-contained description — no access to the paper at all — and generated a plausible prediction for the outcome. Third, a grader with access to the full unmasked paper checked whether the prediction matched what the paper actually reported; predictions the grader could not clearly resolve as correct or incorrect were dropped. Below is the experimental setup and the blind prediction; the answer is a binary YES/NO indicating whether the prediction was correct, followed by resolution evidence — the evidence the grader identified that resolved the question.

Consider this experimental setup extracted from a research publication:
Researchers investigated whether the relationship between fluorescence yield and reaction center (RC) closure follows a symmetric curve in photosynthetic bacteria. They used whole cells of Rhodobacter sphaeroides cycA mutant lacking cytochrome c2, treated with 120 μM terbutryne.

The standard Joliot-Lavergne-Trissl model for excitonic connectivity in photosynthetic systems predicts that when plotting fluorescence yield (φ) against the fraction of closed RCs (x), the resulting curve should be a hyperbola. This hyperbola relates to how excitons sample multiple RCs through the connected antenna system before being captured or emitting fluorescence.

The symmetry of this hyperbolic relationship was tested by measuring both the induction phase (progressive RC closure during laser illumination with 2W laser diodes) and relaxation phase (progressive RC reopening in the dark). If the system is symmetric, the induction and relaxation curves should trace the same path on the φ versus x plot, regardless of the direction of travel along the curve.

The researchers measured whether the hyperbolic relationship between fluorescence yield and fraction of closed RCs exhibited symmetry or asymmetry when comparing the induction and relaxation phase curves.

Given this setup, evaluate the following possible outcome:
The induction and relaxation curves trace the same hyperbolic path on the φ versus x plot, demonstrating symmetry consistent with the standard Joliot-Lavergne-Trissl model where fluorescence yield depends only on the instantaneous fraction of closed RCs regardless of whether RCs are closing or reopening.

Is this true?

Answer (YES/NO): NO